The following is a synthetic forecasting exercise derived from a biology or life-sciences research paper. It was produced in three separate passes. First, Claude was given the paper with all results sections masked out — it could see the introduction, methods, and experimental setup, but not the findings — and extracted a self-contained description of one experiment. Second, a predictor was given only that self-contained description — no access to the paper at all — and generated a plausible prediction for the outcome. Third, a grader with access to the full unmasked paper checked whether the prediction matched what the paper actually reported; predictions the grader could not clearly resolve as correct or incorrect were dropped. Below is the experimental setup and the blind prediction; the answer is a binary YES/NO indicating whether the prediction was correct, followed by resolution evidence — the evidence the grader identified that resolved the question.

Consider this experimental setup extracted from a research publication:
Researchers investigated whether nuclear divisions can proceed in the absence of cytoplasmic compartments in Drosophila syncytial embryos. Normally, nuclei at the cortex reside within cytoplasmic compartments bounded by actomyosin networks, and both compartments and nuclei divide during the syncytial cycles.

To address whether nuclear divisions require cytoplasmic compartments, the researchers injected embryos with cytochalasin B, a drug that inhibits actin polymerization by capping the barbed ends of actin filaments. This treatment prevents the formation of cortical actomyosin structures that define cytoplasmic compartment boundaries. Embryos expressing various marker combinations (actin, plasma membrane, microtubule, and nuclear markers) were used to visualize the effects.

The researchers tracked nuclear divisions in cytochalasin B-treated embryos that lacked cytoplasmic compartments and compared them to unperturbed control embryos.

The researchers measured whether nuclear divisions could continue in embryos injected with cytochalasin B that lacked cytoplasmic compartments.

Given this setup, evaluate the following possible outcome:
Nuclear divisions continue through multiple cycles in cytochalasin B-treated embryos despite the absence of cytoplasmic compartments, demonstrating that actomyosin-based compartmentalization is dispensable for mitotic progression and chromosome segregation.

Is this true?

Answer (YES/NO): NO